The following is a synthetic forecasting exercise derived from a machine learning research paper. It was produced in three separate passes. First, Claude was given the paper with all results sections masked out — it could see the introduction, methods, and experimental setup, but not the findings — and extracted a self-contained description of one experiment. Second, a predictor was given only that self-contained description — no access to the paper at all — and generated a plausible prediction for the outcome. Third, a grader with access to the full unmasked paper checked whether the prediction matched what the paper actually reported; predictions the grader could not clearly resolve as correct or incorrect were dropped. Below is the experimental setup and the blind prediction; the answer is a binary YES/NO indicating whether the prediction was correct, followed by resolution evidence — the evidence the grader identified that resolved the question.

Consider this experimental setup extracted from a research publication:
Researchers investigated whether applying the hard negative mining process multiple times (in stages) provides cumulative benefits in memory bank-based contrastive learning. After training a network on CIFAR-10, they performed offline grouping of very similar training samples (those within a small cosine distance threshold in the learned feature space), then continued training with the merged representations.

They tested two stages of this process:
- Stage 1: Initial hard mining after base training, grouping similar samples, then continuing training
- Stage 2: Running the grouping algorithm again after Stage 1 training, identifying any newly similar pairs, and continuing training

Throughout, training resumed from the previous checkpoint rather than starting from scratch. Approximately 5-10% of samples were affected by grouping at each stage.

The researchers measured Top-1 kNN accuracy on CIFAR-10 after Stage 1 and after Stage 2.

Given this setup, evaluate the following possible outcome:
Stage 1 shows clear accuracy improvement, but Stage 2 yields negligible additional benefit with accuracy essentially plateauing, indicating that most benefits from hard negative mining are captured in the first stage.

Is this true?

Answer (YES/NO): NO